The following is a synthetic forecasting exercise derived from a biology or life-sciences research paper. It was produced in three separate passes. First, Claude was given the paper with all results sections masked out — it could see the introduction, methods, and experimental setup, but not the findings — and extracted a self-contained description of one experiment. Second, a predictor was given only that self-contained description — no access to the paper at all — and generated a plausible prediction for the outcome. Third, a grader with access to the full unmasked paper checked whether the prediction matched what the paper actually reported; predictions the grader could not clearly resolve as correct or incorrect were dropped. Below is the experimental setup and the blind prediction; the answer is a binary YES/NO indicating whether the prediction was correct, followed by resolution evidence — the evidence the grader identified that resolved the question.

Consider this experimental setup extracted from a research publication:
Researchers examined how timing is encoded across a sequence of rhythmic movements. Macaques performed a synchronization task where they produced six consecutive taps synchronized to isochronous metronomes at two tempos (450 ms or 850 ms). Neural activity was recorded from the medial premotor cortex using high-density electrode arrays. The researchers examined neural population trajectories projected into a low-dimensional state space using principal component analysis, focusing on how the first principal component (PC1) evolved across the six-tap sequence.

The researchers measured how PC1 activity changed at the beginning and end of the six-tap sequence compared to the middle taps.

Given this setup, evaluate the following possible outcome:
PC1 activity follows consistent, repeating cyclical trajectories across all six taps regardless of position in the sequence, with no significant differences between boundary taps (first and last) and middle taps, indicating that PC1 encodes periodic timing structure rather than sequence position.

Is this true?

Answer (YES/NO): NO